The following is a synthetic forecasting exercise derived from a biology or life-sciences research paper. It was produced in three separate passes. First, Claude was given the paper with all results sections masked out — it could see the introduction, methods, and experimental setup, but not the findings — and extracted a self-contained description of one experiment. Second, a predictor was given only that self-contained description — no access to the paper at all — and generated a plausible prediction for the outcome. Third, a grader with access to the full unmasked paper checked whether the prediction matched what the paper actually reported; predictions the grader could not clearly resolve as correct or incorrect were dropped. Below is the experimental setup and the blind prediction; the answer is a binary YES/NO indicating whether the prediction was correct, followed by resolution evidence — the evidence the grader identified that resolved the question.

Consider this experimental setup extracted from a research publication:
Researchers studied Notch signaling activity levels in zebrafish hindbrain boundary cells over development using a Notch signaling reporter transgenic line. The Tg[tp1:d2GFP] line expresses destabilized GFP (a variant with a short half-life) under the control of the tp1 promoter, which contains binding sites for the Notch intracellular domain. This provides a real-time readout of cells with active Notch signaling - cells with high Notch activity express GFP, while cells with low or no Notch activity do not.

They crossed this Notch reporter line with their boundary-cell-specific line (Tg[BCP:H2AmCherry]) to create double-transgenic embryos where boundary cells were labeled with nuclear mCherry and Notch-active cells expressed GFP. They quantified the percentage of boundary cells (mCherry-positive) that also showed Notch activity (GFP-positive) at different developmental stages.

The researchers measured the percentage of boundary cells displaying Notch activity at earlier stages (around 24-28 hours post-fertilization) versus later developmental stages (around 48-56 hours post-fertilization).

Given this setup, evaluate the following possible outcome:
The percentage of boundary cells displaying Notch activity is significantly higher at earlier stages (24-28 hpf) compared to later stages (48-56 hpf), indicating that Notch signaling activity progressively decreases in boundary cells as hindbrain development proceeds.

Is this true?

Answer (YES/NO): NO